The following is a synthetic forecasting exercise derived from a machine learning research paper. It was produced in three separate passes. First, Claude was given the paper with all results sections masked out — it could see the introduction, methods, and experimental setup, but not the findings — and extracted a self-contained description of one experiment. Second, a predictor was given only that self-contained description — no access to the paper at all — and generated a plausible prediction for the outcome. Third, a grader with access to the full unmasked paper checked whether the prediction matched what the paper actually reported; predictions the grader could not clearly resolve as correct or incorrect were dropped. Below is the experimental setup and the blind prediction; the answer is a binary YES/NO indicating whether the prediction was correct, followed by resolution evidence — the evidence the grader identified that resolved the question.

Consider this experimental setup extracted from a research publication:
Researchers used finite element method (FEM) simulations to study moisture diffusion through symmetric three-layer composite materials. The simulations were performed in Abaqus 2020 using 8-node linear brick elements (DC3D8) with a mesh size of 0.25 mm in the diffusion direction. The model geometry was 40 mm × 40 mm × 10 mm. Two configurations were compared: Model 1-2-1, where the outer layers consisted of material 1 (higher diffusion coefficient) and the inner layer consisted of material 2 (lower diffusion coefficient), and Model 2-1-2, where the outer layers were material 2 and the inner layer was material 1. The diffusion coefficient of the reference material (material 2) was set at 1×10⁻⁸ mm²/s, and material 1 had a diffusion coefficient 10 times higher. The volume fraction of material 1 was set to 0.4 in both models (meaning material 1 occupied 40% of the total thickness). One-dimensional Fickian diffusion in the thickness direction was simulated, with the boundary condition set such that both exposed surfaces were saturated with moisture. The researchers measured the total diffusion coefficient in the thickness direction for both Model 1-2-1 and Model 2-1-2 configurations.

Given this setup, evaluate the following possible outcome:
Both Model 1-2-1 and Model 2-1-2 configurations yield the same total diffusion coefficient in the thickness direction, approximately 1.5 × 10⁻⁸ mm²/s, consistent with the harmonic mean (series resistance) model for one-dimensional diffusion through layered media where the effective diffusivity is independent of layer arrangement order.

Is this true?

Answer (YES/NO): NO